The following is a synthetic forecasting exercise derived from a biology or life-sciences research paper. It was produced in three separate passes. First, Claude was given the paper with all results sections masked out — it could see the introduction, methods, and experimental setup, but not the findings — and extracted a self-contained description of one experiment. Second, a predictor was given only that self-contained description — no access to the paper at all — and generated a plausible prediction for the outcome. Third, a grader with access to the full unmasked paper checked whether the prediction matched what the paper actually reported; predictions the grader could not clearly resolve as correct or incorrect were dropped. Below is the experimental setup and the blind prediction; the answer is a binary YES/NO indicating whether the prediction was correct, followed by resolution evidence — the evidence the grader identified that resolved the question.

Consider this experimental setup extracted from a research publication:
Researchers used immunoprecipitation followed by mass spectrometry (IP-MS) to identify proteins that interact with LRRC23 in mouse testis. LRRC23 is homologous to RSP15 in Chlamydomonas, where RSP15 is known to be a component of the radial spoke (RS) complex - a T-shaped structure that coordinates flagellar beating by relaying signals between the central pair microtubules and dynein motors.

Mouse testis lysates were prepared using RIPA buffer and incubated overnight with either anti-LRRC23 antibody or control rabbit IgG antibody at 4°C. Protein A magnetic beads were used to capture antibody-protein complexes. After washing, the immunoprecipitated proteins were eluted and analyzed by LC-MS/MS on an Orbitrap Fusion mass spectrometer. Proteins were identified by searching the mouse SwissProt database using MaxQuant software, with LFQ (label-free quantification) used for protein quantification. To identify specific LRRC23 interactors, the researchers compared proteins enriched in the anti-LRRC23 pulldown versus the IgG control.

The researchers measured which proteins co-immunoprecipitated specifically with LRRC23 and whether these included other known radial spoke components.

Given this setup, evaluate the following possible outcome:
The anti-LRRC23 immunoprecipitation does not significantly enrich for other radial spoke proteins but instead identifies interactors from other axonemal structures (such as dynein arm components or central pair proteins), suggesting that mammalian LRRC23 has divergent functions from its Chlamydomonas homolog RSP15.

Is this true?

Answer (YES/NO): NO